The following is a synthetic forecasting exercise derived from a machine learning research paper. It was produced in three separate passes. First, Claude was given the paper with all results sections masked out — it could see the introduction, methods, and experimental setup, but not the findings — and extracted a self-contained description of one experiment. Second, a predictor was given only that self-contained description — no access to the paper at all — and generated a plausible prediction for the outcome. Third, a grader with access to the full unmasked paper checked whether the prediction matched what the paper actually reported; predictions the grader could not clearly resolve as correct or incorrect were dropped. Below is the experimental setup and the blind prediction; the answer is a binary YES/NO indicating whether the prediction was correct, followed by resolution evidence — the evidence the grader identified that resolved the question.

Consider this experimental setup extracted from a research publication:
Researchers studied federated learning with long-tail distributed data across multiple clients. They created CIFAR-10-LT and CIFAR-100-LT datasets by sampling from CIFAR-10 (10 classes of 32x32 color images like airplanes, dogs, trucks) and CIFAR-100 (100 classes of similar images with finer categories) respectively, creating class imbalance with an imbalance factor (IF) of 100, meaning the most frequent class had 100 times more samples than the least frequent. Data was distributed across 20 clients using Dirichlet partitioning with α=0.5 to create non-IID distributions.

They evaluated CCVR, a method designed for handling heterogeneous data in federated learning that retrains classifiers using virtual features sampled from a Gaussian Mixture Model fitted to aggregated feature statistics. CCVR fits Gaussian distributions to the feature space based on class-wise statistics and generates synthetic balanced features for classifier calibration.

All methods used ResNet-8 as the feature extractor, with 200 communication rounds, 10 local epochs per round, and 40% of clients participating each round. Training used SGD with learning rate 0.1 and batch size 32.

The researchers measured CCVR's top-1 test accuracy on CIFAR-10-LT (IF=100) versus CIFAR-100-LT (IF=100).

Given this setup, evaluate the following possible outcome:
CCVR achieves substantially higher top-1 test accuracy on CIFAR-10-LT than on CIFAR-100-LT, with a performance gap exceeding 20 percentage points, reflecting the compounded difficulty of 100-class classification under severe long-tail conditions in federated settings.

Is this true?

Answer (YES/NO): YES